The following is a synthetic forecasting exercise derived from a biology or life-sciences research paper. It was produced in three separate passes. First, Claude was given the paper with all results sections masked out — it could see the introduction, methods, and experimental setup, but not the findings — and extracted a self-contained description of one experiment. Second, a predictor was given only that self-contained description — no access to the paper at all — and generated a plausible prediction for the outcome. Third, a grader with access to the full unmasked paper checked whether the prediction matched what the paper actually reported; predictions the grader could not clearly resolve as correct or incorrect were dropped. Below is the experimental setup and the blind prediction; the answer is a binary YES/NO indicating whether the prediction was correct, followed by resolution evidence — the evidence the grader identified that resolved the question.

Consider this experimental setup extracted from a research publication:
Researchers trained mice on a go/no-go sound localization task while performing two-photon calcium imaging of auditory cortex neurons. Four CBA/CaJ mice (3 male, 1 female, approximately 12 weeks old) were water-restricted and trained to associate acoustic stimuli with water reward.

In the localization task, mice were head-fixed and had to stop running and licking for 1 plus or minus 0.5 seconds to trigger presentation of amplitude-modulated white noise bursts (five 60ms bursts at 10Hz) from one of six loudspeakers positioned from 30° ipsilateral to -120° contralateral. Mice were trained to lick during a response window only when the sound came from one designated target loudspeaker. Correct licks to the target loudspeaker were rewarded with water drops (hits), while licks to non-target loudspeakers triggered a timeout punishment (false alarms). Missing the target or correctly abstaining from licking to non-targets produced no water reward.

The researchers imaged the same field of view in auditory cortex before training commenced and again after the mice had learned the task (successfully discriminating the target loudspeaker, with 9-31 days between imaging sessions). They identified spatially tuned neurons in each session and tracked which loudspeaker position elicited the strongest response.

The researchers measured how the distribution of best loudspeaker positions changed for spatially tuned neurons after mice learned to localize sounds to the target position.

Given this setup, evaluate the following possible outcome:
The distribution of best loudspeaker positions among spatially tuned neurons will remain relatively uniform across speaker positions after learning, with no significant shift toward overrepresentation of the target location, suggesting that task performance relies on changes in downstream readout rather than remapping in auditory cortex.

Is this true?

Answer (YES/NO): NO